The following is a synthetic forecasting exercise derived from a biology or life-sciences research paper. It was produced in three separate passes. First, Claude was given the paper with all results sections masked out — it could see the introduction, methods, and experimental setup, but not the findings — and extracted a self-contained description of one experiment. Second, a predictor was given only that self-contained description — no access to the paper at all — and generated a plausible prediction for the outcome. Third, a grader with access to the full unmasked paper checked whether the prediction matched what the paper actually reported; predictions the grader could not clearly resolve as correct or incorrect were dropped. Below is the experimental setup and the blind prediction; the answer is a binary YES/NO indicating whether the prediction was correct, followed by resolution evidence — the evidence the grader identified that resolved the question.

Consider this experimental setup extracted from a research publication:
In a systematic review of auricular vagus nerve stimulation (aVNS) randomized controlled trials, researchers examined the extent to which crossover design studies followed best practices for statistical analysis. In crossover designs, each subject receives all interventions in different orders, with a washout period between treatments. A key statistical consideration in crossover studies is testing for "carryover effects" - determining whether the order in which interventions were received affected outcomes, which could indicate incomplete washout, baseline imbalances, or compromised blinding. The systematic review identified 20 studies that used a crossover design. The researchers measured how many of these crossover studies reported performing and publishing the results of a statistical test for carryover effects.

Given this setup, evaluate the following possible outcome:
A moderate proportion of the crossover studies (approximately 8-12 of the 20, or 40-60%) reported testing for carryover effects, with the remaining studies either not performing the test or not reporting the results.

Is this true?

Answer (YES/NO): NO